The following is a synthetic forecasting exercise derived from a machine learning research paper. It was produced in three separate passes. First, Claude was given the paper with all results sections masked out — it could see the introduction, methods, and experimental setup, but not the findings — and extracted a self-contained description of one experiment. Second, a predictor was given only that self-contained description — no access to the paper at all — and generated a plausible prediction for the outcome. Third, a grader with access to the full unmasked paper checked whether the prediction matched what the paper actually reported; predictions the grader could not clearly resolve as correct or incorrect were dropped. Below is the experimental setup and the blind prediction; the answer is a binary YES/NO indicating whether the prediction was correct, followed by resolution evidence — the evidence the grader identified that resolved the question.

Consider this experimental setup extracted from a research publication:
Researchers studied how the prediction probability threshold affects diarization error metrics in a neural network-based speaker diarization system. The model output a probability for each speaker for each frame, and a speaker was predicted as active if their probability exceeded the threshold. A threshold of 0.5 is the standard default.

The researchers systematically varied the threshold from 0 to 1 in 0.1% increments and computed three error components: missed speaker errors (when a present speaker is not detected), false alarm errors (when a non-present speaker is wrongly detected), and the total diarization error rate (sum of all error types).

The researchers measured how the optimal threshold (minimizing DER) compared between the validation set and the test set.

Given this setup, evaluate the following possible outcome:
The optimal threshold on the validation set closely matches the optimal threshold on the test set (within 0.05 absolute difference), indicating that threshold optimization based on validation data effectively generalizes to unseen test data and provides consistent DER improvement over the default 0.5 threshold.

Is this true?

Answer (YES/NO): NO